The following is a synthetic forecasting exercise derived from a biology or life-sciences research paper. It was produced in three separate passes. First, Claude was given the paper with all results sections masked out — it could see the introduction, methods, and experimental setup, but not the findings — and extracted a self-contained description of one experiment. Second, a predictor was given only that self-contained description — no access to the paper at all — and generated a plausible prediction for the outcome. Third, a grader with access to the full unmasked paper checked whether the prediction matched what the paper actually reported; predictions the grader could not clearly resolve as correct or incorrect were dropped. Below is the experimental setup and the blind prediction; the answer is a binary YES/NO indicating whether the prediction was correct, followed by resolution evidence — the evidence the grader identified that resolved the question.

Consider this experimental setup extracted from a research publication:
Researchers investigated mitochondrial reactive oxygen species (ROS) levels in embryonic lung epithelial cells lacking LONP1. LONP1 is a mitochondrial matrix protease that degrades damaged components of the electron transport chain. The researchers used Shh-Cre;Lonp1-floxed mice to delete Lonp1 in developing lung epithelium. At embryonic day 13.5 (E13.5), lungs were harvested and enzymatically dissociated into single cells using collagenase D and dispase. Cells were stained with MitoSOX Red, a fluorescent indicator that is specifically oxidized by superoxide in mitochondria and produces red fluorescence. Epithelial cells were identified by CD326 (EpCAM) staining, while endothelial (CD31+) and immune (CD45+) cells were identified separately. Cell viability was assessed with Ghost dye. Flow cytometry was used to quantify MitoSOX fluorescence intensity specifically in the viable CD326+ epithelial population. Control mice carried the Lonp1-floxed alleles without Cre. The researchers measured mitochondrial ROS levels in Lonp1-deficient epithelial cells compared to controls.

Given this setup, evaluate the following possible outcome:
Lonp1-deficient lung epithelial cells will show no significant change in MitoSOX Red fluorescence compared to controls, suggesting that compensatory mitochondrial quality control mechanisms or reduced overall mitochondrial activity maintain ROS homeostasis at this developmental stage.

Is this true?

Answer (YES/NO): NO